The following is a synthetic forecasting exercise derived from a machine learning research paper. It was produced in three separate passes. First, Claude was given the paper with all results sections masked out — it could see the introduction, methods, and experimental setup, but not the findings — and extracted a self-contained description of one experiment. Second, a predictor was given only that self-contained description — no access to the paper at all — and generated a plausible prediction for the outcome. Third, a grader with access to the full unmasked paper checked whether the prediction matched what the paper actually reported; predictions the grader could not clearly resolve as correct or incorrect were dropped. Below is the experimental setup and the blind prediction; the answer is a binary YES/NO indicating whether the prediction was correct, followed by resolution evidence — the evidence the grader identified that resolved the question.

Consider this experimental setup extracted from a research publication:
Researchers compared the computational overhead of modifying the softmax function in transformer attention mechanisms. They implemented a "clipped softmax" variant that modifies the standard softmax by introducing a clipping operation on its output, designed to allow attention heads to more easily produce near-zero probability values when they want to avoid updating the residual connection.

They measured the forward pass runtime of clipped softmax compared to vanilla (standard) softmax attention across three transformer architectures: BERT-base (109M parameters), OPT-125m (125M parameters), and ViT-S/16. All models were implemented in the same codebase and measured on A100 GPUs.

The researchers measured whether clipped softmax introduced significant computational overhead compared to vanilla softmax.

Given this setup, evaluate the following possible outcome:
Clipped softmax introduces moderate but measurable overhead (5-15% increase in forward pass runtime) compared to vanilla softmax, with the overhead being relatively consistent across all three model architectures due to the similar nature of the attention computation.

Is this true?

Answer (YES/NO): NO